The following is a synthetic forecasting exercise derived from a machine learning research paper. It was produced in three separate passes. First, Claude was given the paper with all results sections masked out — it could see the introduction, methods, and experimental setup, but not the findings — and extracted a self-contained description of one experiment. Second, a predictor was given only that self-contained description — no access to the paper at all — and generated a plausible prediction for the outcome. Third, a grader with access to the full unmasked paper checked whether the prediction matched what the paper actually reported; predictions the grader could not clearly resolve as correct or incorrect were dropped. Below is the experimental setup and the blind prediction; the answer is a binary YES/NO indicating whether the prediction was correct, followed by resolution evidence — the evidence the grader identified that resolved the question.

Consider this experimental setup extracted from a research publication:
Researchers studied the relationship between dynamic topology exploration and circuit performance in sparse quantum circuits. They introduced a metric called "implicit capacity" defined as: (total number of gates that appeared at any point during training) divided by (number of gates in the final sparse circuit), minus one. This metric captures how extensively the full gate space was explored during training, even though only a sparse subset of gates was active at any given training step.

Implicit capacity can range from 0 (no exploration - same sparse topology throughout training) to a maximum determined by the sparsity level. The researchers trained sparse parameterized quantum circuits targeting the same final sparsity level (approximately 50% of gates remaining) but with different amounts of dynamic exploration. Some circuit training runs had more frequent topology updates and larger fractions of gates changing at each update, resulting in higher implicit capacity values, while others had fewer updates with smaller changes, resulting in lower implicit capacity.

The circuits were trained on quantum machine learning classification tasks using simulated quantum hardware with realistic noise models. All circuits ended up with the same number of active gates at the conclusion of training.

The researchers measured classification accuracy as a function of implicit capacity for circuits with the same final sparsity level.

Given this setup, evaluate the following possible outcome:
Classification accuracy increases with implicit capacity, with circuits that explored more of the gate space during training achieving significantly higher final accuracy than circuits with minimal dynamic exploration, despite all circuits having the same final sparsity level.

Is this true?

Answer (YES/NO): YES